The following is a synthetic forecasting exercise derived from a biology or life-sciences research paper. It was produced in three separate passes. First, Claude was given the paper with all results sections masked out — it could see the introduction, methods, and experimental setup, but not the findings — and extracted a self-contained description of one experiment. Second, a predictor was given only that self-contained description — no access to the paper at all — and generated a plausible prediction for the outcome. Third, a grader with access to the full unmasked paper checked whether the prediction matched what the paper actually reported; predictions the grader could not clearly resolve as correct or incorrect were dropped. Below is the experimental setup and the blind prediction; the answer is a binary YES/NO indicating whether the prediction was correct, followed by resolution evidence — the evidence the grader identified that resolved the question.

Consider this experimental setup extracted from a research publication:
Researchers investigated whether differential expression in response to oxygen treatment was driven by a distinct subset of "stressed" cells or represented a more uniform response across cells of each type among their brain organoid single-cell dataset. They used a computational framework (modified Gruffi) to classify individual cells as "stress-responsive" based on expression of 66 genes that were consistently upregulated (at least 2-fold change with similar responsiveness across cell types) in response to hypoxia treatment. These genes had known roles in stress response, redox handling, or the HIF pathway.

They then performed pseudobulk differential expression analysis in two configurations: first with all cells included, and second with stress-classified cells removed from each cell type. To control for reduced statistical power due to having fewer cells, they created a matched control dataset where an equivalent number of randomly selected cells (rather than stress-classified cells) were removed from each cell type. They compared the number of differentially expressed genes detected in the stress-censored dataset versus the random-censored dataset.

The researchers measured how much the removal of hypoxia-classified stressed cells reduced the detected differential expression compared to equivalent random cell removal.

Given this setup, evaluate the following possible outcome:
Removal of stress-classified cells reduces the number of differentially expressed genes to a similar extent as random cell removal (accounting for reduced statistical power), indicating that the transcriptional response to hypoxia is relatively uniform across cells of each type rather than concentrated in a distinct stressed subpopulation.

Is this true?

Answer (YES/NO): NO